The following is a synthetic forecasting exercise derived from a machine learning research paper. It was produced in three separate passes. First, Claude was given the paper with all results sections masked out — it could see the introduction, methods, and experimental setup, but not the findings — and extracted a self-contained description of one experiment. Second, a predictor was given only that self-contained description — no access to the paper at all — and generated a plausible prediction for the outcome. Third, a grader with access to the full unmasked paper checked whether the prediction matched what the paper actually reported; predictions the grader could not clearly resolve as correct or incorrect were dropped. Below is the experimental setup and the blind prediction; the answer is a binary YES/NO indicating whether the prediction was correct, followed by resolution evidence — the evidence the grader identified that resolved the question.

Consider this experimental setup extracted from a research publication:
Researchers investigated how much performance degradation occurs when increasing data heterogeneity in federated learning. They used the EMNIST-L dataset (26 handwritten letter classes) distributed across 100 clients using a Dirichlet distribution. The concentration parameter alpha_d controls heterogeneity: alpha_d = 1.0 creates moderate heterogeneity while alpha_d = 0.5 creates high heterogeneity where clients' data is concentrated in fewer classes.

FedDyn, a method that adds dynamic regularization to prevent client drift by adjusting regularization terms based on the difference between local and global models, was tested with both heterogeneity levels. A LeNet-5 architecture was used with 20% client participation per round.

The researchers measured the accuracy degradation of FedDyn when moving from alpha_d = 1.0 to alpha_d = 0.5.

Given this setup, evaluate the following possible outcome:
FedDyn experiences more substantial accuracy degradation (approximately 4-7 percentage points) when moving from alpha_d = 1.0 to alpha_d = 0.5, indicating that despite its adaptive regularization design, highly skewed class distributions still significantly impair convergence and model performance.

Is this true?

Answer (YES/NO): NO